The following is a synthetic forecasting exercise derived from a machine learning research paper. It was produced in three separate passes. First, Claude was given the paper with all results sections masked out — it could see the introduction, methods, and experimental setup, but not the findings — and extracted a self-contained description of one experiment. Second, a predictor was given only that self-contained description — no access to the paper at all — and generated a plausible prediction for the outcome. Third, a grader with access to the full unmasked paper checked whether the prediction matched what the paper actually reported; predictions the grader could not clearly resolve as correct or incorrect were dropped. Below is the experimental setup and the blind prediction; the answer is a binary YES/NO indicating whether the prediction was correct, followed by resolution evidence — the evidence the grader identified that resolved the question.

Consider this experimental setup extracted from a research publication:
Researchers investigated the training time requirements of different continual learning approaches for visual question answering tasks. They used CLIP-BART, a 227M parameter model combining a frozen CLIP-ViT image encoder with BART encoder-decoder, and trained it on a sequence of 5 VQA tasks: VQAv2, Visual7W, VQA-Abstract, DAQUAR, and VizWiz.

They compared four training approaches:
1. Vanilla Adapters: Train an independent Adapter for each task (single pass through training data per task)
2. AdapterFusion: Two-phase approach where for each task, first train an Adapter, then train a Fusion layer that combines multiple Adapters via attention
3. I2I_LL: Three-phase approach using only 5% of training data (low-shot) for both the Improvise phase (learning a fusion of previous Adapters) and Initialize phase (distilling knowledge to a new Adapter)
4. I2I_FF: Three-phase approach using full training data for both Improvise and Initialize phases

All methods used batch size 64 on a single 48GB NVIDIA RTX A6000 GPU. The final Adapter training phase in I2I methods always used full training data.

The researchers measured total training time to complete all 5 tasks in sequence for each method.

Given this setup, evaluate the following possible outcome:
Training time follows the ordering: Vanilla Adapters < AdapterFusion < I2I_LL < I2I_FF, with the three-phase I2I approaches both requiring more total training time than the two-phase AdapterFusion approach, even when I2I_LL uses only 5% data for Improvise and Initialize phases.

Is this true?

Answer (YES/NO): NO